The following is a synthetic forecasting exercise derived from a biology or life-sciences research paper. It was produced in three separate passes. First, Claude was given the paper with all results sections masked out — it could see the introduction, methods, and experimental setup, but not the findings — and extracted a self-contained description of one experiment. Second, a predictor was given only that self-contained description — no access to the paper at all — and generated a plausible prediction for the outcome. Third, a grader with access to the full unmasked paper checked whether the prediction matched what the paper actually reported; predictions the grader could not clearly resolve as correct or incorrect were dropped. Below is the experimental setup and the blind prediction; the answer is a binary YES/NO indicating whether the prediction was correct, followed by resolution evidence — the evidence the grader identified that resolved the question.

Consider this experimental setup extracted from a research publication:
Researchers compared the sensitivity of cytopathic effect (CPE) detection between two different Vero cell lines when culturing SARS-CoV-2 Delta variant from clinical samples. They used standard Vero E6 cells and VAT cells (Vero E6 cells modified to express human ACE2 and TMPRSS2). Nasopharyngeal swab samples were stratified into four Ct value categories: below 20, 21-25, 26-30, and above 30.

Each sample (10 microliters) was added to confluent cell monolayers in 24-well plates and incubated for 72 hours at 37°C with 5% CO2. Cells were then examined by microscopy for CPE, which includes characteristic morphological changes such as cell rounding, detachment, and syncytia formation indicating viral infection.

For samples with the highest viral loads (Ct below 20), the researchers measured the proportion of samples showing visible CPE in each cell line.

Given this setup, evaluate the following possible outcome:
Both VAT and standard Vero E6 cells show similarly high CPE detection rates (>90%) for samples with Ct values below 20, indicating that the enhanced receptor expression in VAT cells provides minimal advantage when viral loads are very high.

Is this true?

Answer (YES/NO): NO